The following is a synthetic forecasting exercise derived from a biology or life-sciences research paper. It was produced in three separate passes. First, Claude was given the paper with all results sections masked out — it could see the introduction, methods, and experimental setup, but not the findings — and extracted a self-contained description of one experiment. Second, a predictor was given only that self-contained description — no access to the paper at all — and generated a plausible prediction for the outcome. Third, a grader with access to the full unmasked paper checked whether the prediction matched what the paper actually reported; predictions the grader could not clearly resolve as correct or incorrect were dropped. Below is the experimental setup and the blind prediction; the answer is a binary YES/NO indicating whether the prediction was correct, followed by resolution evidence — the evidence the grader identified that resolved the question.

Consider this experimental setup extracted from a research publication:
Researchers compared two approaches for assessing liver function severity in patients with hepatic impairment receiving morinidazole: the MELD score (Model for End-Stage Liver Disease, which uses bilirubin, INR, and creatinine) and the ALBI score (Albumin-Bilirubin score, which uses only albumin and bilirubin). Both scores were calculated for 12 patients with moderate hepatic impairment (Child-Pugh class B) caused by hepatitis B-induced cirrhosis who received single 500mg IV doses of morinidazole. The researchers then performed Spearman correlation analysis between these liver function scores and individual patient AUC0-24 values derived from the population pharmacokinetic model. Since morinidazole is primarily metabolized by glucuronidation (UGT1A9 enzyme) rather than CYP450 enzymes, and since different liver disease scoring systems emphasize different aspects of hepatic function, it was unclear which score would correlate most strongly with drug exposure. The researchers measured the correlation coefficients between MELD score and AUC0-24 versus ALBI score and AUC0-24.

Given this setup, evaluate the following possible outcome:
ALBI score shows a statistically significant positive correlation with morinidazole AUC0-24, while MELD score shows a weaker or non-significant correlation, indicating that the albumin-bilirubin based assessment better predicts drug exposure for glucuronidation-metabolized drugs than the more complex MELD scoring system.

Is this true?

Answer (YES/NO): NO